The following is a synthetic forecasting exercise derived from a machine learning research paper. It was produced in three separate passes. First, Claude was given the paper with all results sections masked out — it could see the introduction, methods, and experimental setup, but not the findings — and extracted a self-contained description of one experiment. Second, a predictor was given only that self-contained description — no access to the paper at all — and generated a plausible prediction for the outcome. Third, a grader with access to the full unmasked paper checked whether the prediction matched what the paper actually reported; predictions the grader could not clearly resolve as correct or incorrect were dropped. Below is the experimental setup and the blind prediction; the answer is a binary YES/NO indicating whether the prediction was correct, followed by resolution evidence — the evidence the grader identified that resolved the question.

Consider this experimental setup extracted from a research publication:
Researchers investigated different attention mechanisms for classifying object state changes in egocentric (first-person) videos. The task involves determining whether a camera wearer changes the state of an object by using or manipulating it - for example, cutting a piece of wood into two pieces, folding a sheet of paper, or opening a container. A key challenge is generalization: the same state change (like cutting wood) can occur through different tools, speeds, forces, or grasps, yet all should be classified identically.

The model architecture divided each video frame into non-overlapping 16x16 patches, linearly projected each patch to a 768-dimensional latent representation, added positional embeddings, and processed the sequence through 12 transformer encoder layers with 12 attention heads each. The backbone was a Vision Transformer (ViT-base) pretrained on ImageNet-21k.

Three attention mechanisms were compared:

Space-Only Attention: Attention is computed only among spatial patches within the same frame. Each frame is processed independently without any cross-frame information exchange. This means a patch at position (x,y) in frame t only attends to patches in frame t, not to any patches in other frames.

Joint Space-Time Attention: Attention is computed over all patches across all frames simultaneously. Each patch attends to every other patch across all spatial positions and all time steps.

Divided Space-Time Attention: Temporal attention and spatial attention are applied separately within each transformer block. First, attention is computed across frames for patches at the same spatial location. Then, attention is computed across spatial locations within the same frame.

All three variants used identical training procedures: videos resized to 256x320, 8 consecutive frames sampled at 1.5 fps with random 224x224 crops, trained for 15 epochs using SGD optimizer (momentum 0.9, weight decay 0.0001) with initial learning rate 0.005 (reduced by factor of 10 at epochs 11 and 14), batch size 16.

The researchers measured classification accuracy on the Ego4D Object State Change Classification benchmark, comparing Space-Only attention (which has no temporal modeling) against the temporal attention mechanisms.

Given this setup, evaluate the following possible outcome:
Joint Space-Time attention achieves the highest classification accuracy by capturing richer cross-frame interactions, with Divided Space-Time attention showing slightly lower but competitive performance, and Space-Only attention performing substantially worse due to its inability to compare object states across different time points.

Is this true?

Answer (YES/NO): NO